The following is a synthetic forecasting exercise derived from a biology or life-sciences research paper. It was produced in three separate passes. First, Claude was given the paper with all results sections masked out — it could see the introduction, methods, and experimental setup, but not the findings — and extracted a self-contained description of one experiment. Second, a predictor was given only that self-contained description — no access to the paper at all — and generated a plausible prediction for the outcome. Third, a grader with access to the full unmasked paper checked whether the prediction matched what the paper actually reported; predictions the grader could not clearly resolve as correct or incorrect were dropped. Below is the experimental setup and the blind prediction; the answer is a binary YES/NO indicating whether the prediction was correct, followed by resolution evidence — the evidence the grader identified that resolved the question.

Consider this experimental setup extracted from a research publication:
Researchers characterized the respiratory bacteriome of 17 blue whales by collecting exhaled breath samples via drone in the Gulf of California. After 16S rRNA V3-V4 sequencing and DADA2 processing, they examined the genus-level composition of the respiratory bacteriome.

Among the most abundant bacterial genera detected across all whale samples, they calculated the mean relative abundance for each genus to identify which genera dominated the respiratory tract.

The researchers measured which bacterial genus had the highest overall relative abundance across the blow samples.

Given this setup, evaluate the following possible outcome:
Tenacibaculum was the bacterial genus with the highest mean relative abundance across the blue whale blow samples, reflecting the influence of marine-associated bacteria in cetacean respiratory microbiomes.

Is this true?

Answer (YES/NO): NO